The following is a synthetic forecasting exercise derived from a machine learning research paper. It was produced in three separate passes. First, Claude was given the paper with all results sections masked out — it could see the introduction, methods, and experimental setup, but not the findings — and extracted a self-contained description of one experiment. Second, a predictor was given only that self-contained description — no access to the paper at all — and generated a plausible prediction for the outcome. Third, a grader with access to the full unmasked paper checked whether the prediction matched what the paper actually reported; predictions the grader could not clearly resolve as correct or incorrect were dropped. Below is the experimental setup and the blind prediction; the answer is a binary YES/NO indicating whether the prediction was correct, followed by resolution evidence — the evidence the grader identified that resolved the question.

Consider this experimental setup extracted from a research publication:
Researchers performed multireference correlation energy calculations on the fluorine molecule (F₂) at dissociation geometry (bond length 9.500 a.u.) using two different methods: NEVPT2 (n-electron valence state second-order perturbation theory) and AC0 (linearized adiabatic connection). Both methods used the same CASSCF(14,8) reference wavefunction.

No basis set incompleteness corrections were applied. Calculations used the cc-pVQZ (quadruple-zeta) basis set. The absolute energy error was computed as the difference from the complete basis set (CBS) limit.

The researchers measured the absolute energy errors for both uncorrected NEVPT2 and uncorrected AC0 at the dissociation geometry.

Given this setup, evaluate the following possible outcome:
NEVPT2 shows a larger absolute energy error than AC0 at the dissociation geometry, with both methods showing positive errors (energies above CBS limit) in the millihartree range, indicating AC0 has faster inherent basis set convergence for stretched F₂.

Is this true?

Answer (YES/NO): NO